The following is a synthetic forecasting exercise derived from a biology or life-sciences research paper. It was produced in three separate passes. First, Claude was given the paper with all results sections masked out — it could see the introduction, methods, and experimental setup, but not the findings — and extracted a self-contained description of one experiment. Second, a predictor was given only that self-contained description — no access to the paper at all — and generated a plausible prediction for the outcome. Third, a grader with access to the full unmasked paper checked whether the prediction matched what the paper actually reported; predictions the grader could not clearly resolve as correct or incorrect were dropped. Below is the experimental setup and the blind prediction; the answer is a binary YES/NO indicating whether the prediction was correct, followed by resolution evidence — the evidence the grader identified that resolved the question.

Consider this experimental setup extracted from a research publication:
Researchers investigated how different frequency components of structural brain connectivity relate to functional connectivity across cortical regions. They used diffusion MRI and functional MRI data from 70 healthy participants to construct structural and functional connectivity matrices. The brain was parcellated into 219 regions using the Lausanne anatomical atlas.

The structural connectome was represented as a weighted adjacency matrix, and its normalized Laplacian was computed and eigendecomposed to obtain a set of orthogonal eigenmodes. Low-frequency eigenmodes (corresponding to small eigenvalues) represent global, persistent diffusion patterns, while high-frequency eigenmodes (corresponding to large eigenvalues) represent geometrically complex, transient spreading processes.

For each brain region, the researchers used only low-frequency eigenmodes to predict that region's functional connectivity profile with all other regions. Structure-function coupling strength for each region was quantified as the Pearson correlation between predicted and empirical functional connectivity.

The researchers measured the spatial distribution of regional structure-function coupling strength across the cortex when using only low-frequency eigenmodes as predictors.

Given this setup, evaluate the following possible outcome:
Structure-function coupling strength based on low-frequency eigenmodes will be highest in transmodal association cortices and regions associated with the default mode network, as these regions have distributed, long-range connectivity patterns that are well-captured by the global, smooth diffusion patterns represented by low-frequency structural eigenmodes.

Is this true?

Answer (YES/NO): NO